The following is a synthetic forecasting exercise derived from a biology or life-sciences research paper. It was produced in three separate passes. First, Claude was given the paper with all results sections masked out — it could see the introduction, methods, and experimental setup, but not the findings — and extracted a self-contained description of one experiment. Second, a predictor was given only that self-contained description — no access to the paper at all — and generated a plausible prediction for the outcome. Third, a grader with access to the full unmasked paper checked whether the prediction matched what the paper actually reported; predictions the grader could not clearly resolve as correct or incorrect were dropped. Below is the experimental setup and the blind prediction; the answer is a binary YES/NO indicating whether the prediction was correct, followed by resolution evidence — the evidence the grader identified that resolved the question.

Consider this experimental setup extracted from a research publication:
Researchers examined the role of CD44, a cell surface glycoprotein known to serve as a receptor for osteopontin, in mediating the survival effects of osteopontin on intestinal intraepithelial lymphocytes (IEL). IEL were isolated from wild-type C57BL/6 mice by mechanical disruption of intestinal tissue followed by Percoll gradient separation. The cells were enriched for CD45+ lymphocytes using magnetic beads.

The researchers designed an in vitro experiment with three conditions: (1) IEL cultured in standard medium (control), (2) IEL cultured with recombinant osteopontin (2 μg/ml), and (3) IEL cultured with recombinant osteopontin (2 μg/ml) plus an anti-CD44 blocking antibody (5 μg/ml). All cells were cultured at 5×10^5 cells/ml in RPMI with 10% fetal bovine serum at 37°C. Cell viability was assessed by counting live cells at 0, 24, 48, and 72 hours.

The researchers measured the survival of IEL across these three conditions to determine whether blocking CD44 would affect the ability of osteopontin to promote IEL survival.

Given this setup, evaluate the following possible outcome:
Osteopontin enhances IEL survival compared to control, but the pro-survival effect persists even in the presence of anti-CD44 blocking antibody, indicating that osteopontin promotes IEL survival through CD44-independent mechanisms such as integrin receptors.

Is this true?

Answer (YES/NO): NO